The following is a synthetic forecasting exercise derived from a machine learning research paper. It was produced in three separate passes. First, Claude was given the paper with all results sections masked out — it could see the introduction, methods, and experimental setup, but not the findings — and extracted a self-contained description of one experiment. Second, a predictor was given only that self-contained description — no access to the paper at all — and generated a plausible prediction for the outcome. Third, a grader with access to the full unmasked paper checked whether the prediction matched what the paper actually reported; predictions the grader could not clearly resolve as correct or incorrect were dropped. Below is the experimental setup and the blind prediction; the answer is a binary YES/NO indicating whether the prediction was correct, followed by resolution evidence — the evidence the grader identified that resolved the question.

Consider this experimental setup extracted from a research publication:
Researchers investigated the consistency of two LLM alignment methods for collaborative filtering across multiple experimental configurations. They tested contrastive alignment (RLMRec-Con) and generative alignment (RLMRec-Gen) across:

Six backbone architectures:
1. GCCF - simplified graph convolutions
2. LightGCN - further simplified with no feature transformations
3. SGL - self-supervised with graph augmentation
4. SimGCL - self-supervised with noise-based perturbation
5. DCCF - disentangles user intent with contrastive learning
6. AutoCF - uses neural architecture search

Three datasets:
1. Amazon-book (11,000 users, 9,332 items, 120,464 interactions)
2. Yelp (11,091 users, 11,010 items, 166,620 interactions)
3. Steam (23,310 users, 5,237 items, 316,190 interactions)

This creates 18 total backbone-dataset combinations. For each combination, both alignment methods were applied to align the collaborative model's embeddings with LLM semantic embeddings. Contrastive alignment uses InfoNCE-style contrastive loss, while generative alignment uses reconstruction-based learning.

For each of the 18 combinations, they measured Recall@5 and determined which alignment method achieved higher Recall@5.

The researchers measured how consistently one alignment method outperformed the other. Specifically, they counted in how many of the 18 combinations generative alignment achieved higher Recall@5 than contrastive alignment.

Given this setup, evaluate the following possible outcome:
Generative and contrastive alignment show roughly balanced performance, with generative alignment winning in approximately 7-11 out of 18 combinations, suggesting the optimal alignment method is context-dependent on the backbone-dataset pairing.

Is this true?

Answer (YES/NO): NO